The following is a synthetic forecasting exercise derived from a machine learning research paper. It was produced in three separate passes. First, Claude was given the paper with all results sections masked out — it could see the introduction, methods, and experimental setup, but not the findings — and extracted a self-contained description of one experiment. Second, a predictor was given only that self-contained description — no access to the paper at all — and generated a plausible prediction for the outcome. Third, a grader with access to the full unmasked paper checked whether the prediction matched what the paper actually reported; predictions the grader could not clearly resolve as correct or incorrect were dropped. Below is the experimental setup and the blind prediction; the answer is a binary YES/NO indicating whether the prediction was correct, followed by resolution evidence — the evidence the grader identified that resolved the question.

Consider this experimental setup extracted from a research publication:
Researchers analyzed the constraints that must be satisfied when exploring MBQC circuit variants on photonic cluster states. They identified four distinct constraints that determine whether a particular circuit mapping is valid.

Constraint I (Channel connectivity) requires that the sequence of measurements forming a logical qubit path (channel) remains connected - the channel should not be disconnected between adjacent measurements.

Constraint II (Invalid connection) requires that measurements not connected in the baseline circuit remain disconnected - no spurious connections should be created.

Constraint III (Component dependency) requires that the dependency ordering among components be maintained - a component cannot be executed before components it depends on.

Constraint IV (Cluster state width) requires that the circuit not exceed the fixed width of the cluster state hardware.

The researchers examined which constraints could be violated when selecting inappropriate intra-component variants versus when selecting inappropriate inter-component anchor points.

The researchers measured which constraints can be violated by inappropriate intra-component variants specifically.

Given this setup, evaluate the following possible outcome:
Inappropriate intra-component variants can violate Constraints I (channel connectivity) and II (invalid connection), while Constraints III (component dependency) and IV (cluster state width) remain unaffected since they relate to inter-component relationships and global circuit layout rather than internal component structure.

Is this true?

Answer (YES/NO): NO